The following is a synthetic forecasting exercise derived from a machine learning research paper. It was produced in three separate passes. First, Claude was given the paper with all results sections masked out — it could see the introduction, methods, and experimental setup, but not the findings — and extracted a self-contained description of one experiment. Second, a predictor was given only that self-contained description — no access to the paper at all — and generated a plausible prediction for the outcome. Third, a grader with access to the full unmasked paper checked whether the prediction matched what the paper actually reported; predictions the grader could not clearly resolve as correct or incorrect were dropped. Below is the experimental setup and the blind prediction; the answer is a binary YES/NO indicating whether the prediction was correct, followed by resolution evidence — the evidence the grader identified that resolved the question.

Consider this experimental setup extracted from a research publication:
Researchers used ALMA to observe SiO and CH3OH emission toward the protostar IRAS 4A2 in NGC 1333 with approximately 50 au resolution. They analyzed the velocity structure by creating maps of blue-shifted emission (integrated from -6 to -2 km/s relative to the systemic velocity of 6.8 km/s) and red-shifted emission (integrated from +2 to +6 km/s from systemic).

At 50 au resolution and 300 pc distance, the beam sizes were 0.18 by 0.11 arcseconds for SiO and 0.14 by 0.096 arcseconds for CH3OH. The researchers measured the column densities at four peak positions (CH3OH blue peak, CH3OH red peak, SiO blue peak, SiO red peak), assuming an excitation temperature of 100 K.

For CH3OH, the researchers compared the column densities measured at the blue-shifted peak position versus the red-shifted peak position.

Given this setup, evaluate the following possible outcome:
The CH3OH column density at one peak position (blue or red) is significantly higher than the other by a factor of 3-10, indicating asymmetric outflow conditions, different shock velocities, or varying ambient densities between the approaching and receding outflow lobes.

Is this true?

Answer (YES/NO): NO